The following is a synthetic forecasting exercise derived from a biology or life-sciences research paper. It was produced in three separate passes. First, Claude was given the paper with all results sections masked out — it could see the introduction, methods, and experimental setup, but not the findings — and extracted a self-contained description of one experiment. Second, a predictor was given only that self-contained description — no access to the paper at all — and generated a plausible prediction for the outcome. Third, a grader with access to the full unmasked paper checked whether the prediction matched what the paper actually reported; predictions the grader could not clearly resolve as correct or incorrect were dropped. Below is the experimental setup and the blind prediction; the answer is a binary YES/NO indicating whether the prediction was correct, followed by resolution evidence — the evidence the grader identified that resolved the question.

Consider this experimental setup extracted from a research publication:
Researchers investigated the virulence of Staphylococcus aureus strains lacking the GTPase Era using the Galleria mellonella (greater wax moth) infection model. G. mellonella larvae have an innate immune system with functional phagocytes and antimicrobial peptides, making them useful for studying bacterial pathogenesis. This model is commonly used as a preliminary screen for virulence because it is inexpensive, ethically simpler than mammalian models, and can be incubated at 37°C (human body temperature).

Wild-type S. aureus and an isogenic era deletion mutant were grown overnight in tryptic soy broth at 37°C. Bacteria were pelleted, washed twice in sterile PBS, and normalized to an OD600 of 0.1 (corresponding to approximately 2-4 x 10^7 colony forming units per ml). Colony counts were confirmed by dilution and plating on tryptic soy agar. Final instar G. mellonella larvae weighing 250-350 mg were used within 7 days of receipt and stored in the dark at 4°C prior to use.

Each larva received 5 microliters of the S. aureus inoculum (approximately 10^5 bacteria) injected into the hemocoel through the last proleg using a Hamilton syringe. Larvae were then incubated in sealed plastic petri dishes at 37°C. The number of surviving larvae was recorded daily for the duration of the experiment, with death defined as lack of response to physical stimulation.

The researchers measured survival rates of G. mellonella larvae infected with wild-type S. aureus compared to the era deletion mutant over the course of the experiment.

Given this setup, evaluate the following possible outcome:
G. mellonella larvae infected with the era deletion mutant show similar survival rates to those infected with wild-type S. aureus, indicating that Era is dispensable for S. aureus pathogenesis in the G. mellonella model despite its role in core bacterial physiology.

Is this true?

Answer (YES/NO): NO